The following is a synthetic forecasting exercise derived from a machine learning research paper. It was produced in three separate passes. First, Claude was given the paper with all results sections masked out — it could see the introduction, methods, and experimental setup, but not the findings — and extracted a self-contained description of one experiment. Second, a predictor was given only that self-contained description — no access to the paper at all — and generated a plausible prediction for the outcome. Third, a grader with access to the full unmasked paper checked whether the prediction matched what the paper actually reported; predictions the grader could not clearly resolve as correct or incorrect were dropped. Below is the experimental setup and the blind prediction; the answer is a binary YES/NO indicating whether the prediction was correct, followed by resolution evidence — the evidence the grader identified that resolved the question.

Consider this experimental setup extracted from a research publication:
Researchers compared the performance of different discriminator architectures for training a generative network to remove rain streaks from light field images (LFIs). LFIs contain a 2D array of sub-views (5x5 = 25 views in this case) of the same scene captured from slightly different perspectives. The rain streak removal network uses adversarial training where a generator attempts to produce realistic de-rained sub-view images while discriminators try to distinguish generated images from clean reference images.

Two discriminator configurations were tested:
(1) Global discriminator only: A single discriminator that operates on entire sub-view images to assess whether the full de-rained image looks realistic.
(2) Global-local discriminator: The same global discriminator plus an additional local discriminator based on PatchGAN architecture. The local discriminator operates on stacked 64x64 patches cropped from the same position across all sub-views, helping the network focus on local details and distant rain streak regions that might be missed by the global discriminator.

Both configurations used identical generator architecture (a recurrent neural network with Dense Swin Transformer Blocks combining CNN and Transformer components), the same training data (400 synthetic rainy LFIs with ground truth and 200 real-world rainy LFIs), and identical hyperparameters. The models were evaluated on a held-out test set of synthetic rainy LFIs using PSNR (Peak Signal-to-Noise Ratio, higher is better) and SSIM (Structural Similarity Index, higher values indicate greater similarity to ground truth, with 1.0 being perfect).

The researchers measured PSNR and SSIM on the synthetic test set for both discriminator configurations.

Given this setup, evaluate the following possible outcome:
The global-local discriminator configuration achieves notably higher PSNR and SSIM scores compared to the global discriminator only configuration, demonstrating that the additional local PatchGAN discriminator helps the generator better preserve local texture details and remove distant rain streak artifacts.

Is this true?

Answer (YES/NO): NO